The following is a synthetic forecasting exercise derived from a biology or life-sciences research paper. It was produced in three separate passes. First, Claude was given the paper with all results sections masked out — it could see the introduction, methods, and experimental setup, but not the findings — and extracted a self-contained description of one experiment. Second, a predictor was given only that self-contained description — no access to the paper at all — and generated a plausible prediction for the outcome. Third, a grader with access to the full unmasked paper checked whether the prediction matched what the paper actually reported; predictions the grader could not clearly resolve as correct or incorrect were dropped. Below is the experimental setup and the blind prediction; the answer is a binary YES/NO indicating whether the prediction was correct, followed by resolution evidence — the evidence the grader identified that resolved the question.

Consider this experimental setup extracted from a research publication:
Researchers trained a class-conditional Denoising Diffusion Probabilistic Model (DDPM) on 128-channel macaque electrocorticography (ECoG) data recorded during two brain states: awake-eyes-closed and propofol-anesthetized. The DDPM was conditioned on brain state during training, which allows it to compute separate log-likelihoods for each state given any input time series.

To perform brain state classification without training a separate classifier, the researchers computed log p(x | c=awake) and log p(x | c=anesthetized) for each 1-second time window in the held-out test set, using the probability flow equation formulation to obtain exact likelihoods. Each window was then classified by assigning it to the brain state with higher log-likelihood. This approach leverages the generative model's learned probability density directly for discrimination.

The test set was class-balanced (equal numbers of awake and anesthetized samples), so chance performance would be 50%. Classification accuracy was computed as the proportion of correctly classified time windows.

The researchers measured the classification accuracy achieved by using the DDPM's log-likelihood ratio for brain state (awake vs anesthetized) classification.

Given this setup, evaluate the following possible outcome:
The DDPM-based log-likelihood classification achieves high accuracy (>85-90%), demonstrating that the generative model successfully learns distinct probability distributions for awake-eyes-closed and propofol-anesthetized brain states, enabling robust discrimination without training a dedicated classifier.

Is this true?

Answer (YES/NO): NO